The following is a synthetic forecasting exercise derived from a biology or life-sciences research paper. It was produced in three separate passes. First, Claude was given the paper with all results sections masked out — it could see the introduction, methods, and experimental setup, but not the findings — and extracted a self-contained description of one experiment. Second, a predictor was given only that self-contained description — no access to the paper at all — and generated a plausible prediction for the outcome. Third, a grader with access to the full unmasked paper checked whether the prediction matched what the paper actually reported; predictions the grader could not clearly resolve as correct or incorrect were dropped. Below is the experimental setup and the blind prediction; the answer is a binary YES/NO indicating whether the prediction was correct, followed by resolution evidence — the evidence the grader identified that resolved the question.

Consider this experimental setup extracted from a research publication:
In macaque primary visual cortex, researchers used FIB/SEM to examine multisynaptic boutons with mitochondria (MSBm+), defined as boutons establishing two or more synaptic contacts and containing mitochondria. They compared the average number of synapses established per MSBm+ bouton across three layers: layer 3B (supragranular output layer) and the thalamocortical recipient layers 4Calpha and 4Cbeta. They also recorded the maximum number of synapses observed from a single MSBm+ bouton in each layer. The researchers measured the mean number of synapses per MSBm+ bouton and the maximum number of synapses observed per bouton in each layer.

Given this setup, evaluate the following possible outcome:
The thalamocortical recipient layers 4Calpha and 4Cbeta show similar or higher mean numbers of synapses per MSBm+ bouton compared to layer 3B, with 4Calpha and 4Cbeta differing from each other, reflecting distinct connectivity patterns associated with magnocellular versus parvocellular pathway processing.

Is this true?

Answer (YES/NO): YES